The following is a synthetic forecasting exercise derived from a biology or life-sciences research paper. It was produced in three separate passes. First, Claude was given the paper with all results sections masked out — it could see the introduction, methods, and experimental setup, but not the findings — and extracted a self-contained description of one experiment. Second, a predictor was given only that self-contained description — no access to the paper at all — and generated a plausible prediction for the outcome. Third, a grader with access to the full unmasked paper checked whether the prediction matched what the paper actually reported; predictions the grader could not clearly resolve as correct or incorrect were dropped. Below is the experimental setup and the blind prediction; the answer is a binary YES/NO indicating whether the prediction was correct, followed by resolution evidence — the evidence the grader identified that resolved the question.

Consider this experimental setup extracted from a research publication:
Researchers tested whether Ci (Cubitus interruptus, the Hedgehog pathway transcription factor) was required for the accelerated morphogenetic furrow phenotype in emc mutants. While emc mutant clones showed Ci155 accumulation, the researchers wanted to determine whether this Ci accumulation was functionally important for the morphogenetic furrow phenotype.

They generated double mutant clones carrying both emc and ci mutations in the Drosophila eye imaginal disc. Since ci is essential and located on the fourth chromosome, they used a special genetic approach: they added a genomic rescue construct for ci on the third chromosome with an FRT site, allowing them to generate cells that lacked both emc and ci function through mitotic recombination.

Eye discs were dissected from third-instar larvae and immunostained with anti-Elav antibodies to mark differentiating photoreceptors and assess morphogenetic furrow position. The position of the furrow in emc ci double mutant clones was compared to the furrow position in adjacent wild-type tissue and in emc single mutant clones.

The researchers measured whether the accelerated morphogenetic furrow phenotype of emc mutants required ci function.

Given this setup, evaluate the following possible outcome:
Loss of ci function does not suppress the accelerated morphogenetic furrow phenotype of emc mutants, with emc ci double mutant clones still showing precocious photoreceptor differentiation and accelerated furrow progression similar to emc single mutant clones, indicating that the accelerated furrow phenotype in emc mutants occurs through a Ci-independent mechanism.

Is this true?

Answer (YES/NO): YES